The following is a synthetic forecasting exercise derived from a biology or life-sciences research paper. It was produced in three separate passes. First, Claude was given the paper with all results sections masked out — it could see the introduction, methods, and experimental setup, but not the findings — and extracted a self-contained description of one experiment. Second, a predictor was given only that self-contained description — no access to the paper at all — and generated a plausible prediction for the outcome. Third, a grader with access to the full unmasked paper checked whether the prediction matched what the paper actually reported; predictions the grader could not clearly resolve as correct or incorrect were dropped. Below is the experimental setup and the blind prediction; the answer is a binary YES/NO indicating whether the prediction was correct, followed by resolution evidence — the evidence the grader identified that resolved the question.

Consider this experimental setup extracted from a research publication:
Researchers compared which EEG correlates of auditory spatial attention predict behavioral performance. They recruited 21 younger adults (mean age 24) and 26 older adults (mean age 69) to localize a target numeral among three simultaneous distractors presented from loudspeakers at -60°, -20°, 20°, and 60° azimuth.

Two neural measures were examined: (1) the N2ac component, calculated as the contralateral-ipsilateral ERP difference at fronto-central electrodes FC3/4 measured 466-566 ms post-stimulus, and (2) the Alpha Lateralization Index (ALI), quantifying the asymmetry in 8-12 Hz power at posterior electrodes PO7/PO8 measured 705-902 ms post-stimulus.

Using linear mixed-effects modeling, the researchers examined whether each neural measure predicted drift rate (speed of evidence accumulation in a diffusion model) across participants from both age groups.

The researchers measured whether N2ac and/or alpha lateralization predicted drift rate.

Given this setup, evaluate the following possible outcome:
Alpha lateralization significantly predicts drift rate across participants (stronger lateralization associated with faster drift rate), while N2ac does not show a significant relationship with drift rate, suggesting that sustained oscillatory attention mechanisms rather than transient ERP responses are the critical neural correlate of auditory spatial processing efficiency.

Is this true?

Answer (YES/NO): NO